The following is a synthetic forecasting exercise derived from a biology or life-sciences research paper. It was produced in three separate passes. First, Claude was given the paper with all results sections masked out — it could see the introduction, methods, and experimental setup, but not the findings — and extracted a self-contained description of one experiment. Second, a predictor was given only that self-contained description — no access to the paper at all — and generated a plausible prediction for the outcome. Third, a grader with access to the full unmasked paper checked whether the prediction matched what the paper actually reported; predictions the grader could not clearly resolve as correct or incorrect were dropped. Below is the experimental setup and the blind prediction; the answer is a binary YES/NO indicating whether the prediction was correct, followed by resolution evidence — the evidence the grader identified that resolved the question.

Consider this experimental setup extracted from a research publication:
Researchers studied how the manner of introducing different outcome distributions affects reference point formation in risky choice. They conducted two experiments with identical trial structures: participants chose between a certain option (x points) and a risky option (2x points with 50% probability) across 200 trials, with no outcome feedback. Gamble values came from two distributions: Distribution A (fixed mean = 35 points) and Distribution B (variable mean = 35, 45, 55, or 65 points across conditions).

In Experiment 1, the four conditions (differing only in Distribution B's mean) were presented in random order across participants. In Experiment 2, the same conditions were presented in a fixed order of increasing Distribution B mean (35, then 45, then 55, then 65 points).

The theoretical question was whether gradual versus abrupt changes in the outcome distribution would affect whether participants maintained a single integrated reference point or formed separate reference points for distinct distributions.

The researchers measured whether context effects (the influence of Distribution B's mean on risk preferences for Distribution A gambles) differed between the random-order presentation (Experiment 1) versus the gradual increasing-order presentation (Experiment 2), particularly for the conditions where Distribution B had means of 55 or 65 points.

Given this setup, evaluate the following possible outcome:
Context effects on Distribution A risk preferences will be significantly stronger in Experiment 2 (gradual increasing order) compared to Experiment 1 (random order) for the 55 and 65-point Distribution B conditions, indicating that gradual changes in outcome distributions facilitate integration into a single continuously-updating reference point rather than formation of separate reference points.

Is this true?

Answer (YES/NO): YES